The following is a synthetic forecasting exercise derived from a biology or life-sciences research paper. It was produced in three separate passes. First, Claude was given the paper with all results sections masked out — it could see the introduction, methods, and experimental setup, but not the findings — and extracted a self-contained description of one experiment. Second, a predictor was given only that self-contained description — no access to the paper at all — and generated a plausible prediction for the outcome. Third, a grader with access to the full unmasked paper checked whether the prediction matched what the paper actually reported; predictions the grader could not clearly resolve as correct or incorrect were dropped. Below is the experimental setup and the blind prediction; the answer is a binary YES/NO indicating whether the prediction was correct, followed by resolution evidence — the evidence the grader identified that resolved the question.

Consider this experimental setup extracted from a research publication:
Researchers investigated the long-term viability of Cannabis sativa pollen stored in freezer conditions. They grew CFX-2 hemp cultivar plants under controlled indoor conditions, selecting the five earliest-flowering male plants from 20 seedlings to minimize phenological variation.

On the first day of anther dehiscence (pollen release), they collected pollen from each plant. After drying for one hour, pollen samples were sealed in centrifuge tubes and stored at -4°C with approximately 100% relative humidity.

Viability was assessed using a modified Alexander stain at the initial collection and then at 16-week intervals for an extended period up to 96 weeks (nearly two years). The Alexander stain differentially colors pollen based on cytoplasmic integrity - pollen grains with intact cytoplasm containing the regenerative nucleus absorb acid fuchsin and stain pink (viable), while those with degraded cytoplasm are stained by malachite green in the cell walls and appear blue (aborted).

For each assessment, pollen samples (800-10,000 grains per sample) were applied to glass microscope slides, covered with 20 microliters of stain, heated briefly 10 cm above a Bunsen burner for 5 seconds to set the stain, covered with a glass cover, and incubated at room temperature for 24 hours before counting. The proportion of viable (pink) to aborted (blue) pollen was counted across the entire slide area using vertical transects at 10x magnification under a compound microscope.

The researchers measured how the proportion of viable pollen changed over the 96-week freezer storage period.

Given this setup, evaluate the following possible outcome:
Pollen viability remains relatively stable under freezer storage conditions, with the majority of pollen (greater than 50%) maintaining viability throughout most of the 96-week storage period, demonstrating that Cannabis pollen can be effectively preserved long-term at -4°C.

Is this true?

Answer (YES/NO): YES